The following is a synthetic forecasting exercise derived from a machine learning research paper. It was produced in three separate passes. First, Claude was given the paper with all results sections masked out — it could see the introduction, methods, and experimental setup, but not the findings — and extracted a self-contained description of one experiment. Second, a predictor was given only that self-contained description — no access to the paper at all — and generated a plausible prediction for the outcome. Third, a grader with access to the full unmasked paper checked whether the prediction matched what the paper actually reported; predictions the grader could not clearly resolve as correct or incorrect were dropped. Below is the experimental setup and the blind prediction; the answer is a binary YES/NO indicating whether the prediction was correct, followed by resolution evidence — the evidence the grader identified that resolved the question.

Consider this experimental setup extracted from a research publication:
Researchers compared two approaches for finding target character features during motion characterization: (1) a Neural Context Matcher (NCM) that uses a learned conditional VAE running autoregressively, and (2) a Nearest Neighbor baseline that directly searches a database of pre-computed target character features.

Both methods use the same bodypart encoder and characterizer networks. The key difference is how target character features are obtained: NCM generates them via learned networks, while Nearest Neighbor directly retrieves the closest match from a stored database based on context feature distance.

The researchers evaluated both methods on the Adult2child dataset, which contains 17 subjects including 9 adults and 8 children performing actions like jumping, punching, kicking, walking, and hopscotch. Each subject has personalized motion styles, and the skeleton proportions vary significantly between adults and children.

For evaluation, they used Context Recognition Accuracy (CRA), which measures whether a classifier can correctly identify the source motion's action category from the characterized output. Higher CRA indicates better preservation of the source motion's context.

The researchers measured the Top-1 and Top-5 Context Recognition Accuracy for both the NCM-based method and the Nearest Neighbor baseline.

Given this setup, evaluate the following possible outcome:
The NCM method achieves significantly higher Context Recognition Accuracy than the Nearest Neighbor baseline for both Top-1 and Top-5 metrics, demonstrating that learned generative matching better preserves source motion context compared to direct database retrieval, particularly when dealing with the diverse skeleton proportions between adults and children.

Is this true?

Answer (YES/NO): NO